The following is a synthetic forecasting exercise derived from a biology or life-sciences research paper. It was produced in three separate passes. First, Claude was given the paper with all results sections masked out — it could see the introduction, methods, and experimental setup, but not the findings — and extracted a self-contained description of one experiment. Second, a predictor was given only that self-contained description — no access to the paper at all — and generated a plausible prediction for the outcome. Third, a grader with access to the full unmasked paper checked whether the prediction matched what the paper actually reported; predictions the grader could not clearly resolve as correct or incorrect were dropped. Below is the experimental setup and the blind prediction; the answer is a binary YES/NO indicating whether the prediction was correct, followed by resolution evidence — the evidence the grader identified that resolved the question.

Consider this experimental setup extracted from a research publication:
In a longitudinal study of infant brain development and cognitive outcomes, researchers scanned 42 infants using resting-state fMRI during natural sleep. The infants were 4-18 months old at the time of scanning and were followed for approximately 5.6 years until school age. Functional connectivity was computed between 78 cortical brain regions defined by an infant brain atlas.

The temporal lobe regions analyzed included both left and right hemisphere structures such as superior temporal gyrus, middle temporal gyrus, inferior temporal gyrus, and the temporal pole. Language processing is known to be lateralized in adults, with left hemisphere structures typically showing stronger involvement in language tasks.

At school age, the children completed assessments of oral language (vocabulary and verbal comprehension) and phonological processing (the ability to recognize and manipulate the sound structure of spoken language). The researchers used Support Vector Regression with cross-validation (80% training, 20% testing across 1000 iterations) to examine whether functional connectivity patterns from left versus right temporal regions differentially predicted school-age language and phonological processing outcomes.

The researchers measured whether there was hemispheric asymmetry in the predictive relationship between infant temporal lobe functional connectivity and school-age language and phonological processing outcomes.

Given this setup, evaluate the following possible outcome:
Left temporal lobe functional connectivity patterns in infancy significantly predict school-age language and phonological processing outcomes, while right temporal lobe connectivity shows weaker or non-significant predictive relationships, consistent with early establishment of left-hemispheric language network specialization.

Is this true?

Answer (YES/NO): NO